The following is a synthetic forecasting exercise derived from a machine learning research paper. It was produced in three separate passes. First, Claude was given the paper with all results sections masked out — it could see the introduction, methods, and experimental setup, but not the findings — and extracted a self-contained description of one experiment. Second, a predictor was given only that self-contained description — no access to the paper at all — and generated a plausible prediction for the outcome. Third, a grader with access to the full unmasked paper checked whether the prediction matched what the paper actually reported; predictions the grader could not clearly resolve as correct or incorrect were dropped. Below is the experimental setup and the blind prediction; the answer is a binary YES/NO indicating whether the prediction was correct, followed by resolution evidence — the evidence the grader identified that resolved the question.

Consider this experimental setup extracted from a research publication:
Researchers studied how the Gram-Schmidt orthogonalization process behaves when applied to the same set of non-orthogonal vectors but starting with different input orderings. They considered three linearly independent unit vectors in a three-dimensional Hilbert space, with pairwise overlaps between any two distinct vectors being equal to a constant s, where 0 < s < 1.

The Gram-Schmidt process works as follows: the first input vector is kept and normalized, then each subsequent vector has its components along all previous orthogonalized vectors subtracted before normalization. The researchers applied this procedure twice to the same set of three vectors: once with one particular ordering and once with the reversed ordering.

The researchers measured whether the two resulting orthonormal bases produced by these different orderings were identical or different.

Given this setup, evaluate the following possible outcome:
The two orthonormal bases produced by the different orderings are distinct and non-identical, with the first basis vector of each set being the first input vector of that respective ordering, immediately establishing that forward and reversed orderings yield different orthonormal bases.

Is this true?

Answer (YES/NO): YES